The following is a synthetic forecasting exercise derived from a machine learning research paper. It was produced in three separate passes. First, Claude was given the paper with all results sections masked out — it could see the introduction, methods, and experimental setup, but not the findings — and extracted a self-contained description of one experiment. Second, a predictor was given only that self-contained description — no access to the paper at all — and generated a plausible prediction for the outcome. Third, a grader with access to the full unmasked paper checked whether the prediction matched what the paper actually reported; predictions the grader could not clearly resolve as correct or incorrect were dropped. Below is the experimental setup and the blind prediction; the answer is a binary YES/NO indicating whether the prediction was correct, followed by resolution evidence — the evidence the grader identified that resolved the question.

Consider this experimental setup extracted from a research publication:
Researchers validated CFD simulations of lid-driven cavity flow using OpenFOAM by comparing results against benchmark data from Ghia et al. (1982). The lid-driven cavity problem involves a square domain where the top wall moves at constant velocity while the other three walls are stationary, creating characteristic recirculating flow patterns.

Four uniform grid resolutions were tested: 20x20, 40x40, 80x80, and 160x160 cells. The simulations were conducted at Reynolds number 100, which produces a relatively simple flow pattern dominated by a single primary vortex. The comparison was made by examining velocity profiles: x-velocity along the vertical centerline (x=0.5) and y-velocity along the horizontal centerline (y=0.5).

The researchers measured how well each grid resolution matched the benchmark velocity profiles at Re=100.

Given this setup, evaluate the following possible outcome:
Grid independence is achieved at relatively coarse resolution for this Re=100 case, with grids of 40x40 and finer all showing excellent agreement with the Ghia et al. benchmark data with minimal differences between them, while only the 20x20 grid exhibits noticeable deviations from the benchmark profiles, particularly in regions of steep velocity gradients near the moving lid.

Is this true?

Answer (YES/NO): NO